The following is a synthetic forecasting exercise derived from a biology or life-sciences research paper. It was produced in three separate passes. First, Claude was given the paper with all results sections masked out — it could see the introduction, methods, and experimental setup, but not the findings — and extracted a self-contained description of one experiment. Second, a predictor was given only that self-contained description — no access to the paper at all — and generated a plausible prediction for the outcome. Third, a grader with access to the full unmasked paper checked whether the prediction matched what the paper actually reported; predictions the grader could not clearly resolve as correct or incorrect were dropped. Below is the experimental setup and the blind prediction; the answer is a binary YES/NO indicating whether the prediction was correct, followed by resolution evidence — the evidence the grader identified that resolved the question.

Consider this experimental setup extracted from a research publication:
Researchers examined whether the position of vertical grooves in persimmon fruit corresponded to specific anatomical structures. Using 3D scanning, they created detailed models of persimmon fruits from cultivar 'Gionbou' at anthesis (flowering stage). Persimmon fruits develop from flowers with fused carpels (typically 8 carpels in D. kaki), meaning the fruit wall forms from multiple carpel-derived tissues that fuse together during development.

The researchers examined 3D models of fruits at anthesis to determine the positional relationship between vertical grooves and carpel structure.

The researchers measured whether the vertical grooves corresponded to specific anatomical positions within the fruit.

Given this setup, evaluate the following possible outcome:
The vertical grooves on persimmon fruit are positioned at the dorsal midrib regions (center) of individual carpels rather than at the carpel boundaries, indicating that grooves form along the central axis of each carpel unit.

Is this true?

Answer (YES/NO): NO